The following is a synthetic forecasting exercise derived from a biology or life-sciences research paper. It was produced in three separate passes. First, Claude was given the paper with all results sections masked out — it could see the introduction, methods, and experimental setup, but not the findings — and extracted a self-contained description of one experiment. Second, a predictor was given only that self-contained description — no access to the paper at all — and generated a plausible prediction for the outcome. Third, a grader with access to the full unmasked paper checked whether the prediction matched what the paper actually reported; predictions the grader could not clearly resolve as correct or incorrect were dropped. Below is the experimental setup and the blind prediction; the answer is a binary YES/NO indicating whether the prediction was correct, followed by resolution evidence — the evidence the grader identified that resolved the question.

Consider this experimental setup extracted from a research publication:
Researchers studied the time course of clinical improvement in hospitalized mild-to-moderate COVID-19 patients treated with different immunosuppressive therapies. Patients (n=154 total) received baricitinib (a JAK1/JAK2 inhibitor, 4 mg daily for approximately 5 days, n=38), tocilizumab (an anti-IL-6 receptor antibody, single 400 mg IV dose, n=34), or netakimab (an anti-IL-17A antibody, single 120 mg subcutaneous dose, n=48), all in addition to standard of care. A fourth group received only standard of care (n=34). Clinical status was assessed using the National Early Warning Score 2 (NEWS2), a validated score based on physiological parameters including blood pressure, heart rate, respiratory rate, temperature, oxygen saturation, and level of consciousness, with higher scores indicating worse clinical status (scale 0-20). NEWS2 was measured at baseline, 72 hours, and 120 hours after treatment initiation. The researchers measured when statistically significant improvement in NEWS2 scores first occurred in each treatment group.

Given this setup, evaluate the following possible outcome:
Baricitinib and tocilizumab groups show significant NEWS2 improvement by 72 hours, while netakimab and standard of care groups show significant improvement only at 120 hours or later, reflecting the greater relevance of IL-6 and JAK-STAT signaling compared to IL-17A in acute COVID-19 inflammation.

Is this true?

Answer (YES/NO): NO